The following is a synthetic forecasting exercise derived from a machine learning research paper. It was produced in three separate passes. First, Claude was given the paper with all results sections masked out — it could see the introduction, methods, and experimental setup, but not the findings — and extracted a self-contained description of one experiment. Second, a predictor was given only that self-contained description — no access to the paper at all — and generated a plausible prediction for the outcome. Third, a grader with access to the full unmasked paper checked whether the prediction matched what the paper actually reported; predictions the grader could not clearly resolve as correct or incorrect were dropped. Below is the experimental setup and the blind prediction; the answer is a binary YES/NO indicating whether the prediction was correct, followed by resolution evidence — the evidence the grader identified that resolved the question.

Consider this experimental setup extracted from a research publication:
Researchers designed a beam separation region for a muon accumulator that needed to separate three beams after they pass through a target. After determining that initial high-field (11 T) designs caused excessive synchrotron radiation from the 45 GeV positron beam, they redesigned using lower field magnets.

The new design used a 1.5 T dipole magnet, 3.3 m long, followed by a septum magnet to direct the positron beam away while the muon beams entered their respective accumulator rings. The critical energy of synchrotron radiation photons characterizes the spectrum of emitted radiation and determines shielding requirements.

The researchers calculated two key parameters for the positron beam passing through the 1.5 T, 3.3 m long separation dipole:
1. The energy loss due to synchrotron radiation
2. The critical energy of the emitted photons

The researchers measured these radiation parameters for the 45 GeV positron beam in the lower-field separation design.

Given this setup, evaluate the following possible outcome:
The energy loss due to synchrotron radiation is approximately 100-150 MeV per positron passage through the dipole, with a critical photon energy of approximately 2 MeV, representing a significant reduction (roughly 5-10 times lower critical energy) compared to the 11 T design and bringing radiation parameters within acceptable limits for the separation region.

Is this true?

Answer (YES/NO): NO